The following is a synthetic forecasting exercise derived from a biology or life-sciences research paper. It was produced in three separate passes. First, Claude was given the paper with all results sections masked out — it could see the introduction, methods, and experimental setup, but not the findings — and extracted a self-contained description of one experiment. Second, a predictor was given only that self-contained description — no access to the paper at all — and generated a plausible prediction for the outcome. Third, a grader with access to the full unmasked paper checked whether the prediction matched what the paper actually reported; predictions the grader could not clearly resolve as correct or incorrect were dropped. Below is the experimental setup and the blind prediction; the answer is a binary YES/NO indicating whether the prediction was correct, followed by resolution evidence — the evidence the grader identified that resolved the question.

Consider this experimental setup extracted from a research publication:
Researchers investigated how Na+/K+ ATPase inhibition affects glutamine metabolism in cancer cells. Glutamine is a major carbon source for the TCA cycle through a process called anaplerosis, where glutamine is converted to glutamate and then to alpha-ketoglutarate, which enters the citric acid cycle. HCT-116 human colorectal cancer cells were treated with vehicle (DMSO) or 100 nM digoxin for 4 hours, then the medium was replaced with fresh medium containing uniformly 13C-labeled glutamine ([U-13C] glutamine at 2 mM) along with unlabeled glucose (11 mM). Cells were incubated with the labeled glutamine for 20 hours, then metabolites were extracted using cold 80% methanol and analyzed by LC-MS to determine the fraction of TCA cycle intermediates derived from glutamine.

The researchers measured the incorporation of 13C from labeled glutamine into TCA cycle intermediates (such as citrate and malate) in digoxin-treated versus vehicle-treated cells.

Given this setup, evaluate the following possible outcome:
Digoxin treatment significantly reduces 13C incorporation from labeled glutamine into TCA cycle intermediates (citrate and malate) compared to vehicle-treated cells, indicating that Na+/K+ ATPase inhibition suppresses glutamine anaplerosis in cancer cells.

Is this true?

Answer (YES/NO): YES